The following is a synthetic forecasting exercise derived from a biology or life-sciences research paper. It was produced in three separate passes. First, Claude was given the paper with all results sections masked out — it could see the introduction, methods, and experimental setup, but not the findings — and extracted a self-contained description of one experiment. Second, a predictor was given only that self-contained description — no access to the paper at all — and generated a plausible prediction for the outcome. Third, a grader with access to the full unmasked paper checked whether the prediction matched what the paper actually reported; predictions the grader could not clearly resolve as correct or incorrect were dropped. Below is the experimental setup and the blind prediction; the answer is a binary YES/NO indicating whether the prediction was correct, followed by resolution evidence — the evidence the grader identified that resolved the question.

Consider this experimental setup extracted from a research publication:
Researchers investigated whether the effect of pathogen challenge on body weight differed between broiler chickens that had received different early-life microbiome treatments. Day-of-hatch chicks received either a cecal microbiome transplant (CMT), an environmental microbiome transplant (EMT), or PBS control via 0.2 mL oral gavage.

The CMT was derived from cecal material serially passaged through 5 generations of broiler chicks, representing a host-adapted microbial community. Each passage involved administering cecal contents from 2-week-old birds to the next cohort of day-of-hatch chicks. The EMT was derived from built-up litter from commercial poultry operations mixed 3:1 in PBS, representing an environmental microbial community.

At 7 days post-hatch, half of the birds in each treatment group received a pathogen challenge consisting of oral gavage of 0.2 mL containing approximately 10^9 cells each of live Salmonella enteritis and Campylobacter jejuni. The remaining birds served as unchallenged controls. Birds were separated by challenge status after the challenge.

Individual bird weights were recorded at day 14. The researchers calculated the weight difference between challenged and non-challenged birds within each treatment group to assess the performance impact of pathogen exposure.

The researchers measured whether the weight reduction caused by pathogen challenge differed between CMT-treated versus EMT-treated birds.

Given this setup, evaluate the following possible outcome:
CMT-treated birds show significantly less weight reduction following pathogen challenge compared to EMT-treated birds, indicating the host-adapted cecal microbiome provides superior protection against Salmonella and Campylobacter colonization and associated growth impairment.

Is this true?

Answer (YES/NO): NO